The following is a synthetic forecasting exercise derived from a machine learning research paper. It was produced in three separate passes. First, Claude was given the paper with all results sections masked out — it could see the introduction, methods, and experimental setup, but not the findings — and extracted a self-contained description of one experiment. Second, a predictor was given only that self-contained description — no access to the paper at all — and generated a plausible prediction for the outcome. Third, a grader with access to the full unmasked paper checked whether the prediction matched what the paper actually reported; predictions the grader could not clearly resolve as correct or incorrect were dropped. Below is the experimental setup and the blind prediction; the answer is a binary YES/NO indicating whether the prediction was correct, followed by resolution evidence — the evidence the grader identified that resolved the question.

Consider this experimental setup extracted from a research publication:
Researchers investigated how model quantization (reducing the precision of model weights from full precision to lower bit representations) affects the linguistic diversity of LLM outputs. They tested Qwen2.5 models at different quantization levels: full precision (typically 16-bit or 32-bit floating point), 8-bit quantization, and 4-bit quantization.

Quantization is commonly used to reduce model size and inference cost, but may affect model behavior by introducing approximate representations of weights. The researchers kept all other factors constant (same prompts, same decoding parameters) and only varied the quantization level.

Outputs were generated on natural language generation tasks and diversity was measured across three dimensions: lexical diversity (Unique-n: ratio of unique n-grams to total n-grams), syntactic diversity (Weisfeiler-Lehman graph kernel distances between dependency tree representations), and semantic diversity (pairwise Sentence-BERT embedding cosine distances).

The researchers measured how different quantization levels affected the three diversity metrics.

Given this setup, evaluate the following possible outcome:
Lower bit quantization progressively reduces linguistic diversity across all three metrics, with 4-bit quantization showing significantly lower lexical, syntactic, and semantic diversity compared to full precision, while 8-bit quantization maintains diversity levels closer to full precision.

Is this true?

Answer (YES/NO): NO